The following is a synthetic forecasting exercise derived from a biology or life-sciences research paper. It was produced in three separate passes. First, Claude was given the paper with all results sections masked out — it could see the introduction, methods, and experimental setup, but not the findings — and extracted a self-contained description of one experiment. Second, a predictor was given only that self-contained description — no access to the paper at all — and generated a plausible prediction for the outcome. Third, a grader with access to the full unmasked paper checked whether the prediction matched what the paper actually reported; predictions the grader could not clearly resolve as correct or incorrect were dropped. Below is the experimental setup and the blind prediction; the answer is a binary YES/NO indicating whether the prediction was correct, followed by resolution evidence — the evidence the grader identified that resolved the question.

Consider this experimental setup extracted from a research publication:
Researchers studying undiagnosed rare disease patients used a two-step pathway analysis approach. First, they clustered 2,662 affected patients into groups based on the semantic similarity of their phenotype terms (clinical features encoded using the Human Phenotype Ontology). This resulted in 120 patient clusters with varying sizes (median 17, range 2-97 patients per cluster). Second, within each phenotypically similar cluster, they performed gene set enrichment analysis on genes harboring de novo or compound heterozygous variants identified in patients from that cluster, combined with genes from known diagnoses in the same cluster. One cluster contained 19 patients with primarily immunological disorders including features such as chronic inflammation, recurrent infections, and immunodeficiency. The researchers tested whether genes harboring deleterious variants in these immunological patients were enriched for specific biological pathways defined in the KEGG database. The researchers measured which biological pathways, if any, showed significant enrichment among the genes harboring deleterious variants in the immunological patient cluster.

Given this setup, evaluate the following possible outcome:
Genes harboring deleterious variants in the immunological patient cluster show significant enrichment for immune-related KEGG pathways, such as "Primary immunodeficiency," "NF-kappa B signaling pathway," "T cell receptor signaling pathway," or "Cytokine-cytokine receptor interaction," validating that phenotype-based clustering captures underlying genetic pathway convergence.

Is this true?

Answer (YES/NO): NO